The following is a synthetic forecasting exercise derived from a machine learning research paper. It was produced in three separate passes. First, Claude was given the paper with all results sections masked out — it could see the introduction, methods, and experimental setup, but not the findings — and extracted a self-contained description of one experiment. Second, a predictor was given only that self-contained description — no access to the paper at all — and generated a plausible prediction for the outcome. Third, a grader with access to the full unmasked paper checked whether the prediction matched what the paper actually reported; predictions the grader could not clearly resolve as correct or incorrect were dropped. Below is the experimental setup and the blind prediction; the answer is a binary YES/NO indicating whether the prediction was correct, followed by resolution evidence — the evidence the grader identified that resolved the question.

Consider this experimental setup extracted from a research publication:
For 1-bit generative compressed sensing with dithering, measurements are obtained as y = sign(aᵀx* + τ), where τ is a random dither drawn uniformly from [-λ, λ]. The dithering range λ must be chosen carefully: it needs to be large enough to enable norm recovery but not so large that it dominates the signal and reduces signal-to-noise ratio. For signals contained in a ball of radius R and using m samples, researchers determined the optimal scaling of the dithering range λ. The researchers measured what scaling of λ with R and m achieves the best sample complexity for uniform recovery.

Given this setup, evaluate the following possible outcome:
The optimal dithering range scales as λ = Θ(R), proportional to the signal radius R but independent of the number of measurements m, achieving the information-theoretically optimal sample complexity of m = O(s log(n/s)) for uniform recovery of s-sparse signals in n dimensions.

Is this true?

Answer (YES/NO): NO